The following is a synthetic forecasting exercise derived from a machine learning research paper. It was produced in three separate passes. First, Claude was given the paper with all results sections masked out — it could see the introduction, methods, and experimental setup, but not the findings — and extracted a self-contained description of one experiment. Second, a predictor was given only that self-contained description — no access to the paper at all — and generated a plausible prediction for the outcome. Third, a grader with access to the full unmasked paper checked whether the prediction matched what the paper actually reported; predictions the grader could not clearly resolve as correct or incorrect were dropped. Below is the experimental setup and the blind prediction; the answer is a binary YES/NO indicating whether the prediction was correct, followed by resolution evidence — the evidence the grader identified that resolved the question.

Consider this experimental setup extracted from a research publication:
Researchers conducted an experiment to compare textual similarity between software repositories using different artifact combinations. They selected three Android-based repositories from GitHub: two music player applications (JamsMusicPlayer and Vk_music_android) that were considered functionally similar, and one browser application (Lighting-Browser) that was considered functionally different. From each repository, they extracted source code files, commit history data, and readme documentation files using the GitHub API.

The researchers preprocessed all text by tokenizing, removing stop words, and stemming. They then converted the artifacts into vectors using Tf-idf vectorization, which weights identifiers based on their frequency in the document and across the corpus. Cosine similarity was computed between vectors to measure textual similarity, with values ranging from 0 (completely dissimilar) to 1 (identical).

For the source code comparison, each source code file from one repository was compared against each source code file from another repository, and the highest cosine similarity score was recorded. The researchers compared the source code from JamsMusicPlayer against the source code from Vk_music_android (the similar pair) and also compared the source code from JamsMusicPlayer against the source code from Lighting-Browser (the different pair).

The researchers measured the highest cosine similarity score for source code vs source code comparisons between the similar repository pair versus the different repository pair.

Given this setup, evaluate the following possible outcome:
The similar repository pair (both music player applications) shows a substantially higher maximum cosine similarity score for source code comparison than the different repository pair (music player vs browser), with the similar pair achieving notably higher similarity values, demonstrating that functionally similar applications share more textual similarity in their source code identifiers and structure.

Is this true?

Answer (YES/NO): NO